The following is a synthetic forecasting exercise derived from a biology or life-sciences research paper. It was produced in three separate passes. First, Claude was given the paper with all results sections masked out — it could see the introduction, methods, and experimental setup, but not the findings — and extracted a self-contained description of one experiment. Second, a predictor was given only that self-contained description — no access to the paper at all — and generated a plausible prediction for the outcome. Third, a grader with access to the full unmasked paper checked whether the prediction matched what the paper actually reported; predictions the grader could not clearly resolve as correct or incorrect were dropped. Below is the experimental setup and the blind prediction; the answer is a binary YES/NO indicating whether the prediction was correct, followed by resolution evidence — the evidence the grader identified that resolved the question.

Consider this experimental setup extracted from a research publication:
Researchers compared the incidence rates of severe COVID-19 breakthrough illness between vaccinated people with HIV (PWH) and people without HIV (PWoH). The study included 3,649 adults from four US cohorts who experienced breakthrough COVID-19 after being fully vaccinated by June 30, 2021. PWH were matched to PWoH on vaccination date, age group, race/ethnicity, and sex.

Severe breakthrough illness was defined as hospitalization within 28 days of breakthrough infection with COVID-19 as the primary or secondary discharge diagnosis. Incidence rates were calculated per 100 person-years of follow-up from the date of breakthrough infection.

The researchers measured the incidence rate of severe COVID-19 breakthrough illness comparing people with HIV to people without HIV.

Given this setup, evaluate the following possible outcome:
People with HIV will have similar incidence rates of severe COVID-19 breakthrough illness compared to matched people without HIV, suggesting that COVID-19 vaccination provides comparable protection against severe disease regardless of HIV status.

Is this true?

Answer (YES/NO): YES